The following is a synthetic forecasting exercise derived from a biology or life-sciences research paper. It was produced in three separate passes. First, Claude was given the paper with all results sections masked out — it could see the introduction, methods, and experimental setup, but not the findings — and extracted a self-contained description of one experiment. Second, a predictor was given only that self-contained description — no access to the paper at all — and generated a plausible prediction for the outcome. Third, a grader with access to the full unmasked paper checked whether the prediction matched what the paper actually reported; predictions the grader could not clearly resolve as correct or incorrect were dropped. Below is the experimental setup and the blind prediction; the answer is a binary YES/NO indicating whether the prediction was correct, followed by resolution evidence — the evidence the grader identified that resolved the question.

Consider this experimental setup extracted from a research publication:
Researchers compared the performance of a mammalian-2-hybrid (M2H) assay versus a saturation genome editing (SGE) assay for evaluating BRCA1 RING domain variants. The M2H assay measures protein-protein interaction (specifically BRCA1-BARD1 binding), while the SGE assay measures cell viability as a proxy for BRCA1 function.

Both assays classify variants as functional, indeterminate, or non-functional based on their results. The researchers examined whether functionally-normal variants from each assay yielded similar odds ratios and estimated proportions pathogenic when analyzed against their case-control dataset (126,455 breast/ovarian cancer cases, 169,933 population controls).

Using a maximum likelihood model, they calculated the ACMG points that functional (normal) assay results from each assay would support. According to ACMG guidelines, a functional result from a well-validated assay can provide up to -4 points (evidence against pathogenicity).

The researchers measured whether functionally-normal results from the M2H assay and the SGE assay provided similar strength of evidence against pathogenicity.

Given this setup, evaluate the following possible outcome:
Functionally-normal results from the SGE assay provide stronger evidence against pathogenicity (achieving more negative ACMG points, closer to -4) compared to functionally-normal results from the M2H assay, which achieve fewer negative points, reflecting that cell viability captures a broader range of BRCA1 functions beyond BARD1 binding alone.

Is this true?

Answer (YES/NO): NO